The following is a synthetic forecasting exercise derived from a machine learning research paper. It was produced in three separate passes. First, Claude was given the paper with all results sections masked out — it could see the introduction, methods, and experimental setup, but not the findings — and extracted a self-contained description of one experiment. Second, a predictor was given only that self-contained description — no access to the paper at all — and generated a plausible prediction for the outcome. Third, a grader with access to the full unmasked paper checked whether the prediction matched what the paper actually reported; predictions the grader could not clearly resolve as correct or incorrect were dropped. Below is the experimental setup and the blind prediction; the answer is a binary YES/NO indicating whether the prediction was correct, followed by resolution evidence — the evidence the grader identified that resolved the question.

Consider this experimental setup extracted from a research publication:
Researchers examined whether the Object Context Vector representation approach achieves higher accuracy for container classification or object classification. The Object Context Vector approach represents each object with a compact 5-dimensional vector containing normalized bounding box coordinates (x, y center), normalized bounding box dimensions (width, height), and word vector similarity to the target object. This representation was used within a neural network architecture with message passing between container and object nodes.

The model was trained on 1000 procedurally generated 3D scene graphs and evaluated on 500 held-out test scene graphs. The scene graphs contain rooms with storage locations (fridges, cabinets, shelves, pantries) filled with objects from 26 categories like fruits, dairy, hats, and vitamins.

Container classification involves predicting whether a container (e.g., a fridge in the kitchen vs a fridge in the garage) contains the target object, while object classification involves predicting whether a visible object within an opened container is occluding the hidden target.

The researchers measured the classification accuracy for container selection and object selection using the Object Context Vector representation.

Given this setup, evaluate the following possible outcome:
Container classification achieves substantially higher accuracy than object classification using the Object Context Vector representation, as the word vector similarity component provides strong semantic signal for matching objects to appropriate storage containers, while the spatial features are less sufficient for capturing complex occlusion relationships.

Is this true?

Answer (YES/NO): YES